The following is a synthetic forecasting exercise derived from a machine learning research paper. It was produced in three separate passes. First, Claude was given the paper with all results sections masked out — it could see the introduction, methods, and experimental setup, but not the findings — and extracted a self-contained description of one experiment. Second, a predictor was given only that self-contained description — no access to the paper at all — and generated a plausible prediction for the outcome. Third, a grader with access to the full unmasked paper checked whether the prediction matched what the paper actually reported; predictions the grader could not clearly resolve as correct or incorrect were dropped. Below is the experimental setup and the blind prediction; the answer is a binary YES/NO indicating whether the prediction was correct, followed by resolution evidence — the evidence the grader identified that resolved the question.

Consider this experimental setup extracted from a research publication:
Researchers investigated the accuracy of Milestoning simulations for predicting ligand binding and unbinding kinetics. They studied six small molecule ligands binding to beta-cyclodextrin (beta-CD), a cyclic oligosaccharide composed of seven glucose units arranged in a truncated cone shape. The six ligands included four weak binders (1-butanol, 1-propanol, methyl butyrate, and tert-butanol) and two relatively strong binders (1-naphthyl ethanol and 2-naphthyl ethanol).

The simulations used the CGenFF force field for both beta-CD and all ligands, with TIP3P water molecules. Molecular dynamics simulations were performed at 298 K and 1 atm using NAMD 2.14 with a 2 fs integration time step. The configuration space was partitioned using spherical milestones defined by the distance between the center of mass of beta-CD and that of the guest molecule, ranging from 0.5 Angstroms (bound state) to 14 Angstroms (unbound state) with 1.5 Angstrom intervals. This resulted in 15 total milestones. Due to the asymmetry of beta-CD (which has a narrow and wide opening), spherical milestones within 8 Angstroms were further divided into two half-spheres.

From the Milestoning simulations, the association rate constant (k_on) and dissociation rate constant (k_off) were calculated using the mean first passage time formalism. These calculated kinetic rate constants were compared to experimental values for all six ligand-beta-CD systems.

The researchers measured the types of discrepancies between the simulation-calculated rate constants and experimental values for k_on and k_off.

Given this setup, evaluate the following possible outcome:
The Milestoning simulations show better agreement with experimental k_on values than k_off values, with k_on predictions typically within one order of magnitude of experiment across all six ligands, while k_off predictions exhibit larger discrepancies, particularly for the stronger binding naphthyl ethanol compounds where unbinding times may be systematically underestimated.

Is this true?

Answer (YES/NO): YES